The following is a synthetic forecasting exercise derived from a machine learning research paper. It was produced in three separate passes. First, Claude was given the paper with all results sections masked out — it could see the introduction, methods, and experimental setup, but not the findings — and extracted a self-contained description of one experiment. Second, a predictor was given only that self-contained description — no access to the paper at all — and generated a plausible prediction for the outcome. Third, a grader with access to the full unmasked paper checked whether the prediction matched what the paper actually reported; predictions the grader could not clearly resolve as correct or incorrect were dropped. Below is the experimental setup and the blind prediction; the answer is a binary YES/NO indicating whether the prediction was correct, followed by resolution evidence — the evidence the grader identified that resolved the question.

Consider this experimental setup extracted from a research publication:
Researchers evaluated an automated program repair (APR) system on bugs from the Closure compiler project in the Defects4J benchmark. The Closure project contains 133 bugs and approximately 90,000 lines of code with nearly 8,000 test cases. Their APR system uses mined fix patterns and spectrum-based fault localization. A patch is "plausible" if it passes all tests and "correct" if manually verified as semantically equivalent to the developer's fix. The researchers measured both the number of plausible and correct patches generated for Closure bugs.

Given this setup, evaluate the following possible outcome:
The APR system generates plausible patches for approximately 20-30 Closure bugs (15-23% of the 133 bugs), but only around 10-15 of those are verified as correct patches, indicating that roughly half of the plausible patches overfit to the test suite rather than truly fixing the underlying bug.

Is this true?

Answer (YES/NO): NO